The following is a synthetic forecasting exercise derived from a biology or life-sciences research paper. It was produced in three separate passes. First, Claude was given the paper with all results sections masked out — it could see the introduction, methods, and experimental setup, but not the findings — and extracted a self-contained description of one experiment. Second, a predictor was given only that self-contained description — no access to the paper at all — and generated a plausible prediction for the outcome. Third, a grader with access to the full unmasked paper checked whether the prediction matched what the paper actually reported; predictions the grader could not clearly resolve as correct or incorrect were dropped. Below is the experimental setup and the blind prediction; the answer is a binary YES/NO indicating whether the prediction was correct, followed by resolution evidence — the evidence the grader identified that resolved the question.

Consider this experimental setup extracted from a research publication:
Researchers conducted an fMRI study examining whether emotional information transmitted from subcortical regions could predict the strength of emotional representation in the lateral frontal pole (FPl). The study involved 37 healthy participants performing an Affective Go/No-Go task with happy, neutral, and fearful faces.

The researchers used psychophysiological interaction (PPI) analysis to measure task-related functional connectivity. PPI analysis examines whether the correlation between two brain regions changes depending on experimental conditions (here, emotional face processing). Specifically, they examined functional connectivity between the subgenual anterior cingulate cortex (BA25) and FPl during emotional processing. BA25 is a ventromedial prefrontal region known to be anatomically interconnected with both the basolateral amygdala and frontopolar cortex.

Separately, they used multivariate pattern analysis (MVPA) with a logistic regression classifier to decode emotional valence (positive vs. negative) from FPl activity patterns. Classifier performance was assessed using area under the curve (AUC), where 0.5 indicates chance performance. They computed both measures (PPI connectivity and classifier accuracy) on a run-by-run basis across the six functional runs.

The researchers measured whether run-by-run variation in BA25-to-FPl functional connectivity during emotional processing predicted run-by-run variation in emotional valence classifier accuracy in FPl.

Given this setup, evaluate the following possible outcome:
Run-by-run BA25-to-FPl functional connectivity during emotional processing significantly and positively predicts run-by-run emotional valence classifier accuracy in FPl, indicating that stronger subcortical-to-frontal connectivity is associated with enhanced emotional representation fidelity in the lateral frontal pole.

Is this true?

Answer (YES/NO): YES